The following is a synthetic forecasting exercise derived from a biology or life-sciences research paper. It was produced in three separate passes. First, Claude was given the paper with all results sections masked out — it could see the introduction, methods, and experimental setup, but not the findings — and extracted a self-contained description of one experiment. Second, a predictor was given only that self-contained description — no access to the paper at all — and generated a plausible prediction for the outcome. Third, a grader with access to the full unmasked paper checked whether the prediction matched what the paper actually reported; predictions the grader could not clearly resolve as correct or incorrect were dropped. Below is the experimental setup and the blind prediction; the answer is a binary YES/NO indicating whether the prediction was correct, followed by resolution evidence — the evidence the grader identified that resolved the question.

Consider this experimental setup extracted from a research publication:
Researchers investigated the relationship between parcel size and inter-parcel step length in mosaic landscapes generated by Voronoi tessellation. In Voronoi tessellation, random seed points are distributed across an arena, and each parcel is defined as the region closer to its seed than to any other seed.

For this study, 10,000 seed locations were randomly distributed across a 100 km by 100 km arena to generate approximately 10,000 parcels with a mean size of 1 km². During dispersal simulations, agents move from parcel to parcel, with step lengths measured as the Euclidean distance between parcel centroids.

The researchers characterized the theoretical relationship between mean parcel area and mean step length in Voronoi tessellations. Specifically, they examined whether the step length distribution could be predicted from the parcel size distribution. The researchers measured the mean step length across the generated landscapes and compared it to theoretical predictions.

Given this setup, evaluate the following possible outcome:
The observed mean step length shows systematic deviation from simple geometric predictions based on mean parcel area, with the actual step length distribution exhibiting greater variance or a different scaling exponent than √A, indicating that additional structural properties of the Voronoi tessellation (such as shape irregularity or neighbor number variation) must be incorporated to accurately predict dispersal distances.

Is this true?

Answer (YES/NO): NO